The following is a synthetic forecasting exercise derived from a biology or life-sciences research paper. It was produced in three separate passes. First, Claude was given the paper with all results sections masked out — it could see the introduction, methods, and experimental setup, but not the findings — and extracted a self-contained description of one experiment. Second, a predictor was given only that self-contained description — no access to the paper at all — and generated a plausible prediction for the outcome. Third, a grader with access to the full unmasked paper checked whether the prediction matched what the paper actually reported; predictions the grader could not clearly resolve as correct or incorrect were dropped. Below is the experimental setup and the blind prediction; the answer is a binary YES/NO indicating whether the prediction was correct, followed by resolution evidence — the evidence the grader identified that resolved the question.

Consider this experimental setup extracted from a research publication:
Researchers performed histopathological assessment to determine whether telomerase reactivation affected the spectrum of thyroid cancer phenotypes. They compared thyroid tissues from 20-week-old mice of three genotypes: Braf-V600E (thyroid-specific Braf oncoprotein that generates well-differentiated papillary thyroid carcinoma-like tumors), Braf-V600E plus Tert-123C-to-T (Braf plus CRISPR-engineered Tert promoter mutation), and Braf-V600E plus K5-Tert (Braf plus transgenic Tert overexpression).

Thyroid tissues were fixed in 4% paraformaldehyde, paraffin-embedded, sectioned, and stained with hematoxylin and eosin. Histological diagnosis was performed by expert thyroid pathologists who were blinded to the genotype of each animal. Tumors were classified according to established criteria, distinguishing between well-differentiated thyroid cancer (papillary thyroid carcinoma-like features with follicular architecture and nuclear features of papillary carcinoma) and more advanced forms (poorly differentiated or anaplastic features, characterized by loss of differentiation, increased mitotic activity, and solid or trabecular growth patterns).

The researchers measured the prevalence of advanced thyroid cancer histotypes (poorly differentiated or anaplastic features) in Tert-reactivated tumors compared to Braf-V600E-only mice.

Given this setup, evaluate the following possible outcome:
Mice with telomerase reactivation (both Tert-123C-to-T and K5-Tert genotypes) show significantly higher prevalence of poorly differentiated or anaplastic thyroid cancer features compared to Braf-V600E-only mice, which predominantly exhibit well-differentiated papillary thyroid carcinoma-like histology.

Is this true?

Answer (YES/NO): YES